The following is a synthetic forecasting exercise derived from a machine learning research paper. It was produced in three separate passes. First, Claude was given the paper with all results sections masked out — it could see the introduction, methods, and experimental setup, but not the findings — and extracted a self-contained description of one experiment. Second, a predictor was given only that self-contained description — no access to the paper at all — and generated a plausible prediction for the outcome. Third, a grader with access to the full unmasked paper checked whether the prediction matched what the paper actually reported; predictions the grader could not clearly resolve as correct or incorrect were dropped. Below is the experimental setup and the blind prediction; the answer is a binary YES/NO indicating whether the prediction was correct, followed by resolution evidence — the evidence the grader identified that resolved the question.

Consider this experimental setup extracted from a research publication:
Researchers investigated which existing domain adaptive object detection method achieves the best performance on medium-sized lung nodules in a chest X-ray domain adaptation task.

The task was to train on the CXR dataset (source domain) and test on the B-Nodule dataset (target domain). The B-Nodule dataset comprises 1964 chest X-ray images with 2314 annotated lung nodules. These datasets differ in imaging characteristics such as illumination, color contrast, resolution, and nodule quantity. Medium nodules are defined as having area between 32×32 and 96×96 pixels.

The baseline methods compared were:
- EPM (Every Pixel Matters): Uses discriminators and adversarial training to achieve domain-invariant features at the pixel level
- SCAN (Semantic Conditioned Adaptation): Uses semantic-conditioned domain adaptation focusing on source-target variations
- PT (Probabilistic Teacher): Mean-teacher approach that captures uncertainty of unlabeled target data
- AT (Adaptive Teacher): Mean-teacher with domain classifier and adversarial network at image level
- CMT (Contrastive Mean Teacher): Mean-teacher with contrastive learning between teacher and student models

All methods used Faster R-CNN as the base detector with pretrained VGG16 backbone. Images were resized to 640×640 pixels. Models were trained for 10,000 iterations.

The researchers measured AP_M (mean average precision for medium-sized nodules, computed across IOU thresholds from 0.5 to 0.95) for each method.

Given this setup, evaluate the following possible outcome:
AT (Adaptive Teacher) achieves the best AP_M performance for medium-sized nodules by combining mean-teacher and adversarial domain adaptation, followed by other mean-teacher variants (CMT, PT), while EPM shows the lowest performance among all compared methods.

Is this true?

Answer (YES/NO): NO